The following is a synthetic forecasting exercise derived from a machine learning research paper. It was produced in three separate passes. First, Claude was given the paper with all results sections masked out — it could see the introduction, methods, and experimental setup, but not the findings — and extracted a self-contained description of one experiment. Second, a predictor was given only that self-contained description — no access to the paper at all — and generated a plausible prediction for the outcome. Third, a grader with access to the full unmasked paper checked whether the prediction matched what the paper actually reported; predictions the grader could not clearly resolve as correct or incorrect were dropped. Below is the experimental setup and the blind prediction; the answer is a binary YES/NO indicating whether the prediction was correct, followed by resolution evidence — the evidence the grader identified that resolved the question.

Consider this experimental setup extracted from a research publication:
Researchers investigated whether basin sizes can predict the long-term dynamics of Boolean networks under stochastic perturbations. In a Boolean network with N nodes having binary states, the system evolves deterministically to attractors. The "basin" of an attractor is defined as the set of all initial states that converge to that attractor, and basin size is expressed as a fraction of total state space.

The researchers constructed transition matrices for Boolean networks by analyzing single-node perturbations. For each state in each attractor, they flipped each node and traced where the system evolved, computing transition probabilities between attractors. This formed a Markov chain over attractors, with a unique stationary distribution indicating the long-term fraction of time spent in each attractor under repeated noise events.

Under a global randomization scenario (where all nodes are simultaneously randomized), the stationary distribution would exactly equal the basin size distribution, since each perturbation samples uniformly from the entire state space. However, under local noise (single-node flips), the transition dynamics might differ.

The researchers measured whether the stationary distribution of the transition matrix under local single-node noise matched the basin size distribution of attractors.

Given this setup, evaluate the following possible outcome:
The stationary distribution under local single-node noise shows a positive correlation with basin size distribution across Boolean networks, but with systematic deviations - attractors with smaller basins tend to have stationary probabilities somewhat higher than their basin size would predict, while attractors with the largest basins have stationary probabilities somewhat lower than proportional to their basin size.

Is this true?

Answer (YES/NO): NO